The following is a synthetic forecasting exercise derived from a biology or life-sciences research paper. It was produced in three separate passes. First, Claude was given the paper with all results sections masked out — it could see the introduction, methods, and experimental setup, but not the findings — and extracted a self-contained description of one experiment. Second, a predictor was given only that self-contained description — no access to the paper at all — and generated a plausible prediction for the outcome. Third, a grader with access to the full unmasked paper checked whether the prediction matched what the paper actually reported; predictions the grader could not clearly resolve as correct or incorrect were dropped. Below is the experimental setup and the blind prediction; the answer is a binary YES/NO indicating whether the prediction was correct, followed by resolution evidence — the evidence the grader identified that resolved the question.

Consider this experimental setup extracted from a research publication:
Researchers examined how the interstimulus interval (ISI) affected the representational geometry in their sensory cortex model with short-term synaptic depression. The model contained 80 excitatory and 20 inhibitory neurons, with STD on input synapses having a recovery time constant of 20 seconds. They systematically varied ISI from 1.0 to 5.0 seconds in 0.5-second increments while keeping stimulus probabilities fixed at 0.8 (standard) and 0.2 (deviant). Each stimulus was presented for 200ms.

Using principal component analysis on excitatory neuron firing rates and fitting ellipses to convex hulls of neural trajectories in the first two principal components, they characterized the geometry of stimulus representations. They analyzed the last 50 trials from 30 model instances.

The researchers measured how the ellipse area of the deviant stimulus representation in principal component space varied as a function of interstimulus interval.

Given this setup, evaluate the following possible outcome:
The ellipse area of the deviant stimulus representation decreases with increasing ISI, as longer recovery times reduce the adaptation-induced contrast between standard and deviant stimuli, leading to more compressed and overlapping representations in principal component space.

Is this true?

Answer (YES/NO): NO